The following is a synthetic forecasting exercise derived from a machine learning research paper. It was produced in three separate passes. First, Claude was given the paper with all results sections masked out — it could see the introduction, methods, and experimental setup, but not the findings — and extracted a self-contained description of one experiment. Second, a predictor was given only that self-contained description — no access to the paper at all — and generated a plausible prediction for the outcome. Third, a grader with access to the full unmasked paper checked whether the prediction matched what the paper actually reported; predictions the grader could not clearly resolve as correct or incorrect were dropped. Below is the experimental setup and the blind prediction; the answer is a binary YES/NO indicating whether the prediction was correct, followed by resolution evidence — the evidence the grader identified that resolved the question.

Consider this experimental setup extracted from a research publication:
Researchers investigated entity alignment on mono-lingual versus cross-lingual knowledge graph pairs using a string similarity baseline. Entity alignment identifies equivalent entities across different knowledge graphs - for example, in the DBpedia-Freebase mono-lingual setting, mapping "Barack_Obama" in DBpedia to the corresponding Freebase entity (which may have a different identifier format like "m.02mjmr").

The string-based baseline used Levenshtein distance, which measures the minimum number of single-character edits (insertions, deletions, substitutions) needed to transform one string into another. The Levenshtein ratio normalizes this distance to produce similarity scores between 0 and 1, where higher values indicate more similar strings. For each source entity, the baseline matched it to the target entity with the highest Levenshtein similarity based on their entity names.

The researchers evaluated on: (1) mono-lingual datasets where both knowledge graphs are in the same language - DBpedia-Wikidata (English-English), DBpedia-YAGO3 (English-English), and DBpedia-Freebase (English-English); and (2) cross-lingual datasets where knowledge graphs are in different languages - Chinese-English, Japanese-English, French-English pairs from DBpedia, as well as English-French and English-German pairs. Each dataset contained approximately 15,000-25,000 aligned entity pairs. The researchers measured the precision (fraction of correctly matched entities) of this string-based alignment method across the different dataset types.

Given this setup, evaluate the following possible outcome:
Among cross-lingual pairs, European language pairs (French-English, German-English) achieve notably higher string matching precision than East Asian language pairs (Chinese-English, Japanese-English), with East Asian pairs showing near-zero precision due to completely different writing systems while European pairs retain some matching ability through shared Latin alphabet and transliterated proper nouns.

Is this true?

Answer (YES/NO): NO